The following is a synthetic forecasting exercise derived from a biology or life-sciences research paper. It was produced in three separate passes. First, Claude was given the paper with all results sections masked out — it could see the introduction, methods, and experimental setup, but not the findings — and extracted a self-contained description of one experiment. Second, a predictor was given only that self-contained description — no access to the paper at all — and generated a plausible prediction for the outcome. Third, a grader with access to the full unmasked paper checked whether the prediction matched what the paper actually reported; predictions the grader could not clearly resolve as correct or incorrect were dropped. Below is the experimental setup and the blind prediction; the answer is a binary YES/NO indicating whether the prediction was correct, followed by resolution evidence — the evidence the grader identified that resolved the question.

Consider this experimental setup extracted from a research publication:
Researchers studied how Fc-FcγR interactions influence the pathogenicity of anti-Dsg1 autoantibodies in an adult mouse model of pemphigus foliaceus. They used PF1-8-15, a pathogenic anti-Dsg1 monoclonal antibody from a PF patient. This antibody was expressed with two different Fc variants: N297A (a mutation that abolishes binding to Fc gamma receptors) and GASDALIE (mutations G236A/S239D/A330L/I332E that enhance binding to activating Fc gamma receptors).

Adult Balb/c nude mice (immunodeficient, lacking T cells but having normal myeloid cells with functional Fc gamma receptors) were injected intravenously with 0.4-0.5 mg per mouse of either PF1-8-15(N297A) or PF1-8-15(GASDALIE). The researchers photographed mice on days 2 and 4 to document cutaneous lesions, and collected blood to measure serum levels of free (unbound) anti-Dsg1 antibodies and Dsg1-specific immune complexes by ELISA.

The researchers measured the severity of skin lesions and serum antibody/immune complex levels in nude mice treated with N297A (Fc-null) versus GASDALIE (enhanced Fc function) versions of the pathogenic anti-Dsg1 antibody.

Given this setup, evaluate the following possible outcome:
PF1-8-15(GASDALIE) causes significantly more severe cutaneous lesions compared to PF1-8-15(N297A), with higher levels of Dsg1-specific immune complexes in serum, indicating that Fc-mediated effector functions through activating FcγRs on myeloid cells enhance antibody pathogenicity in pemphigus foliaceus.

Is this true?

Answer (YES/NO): NO